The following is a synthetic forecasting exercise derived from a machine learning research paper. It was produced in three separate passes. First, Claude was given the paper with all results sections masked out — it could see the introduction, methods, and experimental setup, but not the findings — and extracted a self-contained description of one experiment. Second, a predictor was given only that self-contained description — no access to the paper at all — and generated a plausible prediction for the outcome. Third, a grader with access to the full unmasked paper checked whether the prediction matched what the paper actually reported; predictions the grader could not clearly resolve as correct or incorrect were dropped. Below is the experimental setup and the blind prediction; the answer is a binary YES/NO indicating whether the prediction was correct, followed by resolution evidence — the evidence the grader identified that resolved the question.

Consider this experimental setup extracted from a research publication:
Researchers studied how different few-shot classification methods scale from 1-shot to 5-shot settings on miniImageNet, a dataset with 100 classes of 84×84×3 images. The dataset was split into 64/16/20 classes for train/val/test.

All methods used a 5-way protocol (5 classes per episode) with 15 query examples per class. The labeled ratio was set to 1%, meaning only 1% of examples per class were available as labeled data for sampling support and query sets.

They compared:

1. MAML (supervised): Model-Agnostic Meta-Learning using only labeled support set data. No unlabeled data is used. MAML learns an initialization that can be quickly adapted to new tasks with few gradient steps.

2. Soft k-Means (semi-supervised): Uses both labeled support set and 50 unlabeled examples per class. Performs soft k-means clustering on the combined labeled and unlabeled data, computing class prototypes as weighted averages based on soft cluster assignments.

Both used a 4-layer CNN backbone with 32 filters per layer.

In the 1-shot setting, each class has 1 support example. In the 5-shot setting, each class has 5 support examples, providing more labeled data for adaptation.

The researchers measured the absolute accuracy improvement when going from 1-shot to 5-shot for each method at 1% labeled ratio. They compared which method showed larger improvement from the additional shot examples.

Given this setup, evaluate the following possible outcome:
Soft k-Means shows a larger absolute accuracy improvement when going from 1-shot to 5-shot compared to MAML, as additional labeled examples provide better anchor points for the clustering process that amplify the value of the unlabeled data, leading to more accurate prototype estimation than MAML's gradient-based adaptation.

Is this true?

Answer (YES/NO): NO